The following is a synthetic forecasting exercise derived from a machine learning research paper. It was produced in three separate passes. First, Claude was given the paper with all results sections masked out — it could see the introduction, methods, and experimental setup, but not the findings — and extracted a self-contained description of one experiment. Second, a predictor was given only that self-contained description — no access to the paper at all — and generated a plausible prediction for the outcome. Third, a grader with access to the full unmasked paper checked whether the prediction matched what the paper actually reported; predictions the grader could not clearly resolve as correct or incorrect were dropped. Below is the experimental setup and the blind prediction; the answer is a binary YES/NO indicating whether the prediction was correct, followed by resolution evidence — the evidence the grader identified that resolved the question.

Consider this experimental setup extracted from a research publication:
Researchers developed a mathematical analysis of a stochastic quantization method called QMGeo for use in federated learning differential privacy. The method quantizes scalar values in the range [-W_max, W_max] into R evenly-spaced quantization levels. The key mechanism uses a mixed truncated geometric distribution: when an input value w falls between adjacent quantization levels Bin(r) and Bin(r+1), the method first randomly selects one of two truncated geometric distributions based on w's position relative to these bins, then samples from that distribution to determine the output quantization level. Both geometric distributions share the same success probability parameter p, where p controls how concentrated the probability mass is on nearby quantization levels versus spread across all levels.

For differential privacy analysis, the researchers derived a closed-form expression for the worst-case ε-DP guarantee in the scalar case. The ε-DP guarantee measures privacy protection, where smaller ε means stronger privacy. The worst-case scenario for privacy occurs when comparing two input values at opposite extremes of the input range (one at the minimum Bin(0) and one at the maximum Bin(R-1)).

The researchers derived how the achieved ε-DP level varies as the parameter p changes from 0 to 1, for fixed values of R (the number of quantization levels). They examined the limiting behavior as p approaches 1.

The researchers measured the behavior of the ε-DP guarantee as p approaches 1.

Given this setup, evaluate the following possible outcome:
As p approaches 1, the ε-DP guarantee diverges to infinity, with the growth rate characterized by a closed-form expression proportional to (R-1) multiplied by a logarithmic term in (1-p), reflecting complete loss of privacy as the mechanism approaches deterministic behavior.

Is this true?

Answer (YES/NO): NO